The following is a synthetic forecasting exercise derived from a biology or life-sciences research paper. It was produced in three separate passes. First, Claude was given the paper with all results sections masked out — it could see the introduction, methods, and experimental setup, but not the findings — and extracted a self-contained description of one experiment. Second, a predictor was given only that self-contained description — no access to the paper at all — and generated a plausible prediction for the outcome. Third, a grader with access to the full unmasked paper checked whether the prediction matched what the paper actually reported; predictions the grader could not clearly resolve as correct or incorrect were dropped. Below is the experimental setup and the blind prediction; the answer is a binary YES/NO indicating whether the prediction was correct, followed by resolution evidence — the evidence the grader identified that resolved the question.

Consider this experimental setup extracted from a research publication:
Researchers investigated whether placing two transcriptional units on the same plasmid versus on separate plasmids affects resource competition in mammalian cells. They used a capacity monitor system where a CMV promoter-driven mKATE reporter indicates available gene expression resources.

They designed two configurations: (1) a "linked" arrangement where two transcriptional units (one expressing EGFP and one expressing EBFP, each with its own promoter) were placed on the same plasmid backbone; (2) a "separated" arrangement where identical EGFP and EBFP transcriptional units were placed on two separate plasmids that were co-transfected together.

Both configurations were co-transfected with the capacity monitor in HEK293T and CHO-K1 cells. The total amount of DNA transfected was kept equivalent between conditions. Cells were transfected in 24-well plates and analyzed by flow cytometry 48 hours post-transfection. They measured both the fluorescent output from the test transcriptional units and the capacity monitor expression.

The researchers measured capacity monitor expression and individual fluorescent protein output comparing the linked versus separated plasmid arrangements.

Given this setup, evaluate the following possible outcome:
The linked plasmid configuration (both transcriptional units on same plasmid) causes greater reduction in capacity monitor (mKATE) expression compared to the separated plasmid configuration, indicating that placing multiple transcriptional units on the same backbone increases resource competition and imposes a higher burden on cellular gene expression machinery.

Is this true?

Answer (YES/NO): NO